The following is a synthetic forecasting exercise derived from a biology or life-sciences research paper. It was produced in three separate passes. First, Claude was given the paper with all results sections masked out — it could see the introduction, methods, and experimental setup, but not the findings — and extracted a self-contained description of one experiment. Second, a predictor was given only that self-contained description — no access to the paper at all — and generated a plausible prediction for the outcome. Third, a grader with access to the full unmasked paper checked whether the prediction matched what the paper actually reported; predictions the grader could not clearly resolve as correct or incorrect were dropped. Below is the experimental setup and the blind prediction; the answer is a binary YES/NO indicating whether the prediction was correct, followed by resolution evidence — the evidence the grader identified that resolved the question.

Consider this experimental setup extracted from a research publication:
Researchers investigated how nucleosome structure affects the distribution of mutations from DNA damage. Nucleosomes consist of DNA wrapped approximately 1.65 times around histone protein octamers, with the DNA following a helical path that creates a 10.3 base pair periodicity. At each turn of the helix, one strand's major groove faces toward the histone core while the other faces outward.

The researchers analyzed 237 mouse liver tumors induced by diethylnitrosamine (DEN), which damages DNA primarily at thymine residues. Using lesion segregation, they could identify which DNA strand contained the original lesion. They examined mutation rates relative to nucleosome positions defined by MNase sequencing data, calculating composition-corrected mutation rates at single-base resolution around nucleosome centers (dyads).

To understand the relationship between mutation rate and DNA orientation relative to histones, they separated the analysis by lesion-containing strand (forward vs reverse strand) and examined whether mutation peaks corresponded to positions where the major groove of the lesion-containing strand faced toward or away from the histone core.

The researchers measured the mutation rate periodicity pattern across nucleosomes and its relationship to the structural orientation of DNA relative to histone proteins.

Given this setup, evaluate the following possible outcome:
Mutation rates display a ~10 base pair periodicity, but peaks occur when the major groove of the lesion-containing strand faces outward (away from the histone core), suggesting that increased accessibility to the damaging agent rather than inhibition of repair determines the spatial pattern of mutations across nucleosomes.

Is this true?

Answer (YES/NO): NO